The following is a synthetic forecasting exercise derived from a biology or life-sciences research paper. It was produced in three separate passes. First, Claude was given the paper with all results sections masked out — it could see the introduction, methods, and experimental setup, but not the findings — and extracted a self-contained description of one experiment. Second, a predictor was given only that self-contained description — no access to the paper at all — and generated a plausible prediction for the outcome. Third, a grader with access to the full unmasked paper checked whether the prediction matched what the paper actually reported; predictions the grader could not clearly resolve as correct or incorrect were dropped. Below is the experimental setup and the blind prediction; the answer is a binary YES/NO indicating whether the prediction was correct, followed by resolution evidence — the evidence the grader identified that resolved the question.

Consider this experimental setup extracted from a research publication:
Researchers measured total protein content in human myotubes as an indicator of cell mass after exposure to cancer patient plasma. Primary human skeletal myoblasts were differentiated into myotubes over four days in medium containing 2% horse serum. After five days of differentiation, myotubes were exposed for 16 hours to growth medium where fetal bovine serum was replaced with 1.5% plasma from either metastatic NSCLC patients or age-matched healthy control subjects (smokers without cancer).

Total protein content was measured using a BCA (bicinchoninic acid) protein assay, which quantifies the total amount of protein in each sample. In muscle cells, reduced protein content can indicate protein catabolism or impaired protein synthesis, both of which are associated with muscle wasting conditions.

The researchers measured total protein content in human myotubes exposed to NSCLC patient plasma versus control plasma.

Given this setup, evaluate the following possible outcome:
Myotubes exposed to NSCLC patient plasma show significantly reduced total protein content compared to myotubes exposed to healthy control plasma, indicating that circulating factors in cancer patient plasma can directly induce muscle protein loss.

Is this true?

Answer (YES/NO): NO